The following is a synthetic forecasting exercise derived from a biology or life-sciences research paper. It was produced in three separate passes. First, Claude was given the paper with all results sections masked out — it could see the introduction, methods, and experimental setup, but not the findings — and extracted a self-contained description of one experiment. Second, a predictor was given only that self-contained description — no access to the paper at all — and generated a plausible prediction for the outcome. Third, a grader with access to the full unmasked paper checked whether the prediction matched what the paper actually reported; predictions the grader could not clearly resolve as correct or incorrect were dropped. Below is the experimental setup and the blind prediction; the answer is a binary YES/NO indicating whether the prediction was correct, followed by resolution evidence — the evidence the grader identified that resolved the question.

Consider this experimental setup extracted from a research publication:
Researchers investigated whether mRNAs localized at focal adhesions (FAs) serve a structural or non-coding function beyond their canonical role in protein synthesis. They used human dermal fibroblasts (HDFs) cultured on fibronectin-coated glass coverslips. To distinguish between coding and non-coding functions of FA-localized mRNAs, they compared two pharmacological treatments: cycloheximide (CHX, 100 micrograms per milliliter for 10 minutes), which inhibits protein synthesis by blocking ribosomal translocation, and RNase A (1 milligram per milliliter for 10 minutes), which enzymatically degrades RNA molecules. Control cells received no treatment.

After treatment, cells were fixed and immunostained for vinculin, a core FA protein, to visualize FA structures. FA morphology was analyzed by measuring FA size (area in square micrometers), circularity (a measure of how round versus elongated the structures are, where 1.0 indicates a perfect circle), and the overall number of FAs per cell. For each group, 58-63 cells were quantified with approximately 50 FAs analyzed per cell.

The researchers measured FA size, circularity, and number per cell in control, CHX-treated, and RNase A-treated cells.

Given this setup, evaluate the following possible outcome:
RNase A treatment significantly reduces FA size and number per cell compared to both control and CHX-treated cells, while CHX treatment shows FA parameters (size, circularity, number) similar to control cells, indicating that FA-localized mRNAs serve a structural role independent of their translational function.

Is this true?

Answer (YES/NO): NO